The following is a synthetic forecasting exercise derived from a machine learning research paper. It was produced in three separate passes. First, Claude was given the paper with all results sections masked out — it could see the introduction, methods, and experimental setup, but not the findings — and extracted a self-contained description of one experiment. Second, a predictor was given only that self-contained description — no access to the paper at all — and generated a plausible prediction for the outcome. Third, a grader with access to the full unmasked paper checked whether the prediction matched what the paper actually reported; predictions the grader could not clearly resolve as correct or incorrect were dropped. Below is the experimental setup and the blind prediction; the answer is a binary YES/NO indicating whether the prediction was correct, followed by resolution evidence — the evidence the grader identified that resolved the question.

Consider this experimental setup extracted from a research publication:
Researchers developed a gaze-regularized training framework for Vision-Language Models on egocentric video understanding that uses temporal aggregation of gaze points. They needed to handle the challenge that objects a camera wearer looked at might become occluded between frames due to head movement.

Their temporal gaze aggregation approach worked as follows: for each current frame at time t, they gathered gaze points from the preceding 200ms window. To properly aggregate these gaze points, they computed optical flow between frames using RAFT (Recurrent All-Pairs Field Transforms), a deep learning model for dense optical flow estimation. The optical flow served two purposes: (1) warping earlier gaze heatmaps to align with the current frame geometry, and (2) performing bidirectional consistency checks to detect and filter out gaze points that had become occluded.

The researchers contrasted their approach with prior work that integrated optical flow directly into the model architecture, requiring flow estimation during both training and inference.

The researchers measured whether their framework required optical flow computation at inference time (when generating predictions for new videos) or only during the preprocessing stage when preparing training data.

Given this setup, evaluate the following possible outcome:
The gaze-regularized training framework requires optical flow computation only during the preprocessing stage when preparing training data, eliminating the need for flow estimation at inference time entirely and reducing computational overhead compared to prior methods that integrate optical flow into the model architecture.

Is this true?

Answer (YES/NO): YES